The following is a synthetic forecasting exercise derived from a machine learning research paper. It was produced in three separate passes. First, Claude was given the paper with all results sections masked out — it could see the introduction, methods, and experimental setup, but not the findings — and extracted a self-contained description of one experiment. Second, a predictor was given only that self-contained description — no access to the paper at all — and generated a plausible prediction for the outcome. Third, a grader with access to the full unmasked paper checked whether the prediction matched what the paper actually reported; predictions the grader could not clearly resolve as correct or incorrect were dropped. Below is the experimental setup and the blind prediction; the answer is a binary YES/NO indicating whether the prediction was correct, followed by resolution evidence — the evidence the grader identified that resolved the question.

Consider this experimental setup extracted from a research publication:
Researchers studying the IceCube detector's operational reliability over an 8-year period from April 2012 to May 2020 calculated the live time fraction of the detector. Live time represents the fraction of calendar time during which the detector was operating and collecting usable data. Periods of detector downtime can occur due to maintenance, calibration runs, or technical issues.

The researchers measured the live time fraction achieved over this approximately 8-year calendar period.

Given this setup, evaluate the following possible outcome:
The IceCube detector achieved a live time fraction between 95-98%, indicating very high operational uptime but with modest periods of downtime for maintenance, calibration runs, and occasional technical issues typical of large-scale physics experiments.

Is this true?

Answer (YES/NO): YES